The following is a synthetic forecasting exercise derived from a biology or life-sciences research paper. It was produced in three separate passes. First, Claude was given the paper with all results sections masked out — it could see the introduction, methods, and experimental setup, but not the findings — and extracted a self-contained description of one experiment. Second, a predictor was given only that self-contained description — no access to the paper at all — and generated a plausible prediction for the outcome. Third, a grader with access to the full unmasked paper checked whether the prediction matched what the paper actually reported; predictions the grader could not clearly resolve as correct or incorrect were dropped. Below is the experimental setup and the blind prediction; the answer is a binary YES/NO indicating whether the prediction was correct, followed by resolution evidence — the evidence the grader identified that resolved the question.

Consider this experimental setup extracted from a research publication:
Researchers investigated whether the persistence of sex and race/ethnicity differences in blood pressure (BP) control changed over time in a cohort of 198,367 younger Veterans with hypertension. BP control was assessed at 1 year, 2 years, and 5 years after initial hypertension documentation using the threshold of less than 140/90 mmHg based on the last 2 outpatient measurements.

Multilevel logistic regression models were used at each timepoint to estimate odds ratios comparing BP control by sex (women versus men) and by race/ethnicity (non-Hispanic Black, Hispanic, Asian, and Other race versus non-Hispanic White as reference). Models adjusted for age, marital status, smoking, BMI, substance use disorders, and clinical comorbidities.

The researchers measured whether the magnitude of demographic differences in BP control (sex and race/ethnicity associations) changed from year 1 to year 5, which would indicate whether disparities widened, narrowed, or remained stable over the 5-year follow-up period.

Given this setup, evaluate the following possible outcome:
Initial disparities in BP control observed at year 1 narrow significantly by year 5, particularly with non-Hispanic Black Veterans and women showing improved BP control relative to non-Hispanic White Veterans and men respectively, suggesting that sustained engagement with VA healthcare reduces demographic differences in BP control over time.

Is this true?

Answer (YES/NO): NO